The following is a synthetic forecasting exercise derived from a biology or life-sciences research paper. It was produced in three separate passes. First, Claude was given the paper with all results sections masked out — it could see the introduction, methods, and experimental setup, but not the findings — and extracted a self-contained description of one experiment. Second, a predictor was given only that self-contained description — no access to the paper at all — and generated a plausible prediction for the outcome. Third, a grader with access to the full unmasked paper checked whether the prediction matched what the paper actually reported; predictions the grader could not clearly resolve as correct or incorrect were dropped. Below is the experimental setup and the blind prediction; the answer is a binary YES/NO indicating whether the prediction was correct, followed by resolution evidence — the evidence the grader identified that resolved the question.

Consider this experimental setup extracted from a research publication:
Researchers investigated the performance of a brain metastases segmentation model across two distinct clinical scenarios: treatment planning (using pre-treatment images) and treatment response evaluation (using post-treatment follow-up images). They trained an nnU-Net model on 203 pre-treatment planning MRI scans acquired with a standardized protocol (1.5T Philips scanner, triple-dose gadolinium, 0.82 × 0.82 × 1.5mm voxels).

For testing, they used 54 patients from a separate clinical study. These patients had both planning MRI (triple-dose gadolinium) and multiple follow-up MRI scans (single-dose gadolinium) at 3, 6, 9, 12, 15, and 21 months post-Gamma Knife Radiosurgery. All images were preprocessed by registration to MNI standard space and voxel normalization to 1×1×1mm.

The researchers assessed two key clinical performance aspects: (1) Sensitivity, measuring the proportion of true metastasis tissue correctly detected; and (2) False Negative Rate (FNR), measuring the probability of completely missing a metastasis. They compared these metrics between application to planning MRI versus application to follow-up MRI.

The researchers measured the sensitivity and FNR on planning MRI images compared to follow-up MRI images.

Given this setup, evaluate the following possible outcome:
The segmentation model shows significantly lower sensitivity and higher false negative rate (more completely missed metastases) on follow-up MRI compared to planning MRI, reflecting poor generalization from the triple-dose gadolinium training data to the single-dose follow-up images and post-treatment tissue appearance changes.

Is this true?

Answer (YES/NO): YES